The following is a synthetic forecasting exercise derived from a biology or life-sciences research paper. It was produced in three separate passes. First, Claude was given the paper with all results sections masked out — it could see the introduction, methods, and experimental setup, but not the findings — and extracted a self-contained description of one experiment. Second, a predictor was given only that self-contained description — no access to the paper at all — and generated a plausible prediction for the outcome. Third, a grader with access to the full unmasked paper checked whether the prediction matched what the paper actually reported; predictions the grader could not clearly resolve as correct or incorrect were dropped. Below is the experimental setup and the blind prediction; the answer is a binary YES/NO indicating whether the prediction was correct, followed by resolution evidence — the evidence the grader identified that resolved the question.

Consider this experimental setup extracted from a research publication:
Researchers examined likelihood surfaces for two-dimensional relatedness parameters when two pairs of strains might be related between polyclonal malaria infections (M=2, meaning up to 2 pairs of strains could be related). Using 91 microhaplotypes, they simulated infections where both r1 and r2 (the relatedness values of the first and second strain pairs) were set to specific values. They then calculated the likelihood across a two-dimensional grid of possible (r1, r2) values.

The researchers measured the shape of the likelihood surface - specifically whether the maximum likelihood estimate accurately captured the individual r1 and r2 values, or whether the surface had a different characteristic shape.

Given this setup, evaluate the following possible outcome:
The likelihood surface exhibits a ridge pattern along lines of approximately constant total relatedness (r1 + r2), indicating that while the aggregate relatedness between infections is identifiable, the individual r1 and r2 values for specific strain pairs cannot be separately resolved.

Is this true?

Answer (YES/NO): YES